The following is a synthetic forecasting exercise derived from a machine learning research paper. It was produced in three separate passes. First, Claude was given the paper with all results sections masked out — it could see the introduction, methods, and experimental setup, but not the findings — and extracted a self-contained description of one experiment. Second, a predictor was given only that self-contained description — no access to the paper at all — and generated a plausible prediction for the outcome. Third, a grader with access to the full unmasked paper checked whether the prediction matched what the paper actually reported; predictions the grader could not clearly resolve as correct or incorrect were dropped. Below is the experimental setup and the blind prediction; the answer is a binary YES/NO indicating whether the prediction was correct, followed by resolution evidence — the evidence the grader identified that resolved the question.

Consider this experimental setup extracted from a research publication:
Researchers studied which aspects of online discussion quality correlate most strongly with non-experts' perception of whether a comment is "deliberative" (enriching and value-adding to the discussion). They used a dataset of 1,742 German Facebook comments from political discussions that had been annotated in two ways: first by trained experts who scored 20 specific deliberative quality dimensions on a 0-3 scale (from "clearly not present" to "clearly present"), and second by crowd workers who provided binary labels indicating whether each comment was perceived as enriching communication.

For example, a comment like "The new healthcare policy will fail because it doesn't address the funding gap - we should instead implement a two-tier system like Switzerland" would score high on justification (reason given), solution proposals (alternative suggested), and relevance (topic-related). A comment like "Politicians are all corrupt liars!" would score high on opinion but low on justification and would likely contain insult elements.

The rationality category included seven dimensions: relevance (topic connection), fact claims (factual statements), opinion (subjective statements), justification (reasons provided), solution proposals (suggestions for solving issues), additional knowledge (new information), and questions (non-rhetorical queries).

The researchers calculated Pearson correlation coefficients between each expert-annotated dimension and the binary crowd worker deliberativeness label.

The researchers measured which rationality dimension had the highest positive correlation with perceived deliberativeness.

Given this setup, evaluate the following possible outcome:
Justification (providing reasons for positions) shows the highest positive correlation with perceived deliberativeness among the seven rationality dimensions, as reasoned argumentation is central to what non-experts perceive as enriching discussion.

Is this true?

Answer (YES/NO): NO